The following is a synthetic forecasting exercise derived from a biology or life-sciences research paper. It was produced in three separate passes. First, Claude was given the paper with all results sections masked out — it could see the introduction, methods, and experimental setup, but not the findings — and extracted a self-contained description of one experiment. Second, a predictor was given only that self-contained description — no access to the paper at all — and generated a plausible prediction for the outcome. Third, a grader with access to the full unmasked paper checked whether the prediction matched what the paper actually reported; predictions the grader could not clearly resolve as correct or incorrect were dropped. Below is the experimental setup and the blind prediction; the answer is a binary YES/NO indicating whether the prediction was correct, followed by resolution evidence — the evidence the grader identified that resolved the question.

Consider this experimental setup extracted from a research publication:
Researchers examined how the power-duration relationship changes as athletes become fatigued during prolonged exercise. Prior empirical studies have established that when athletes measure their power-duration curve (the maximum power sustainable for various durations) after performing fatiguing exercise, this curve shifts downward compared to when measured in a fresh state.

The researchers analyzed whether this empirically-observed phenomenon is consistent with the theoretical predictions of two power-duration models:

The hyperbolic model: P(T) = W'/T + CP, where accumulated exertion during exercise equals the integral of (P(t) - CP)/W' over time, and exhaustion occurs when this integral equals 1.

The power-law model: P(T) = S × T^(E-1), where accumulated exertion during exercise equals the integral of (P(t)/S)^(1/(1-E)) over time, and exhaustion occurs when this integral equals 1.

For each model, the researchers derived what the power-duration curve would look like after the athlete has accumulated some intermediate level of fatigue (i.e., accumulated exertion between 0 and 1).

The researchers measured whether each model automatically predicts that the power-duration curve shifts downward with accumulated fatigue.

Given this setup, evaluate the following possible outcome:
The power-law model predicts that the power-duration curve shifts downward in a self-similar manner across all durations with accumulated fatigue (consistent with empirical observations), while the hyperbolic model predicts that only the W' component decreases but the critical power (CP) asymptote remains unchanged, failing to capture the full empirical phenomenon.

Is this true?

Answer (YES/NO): YES